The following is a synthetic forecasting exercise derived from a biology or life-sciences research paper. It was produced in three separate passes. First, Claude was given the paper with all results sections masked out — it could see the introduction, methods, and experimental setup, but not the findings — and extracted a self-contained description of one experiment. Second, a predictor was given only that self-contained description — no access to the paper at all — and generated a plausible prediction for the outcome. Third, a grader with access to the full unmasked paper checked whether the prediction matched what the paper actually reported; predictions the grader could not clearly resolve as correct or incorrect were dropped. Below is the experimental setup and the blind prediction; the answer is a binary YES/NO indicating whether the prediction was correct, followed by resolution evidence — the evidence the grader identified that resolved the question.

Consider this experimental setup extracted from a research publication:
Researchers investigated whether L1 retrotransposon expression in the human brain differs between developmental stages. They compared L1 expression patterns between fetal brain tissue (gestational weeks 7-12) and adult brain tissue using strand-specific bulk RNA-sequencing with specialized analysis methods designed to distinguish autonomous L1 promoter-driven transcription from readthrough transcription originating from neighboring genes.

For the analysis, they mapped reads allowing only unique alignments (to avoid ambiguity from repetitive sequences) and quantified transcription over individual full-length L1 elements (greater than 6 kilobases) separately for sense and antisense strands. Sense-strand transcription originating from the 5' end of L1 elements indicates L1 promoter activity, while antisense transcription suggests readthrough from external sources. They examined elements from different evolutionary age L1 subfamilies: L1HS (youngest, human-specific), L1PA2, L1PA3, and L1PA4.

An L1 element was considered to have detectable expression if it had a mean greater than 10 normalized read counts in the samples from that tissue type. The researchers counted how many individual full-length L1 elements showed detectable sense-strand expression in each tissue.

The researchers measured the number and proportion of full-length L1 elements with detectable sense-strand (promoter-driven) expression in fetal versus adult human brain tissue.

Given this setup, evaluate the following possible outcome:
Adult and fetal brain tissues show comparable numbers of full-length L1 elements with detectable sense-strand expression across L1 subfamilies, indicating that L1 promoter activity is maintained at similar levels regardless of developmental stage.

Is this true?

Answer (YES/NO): NO